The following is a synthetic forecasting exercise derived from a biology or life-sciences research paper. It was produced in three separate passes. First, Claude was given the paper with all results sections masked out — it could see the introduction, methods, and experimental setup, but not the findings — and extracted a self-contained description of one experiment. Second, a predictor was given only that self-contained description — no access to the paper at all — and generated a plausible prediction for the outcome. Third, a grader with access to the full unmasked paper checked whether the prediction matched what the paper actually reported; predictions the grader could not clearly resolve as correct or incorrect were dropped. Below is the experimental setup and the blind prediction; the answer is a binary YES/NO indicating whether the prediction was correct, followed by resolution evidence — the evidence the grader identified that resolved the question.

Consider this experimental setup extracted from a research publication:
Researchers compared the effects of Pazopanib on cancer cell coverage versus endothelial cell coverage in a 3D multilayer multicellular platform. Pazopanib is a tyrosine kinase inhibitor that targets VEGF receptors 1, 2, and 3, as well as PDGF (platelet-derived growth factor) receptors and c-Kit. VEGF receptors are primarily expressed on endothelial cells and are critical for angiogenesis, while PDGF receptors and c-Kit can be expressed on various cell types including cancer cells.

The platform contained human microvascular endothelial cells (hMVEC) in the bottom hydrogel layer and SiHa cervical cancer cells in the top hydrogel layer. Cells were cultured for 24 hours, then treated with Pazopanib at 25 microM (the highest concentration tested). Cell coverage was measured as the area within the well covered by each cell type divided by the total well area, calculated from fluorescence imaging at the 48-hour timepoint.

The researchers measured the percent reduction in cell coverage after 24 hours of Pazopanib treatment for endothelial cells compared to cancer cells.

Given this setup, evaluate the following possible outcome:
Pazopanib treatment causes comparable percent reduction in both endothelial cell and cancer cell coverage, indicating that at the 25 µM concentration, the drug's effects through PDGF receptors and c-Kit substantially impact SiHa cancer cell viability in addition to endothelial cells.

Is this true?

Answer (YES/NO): NO